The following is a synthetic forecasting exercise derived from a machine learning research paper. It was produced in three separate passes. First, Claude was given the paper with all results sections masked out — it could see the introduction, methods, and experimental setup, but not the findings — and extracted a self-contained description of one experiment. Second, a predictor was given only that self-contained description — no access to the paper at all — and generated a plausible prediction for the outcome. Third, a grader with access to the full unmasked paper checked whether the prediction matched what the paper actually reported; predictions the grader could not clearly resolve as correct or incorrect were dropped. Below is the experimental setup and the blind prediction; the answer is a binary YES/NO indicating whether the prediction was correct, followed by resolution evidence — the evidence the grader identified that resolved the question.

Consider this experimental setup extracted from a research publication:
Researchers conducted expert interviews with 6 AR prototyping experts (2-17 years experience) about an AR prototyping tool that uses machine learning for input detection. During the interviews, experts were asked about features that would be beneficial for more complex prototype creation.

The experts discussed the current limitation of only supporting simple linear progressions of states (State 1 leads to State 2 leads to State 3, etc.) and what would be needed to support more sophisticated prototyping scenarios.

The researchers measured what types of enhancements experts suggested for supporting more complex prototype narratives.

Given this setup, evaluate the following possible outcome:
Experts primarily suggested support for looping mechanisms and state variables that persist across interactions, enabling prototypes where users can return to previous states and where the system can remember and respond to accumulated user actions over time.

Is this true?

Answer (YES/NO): NO